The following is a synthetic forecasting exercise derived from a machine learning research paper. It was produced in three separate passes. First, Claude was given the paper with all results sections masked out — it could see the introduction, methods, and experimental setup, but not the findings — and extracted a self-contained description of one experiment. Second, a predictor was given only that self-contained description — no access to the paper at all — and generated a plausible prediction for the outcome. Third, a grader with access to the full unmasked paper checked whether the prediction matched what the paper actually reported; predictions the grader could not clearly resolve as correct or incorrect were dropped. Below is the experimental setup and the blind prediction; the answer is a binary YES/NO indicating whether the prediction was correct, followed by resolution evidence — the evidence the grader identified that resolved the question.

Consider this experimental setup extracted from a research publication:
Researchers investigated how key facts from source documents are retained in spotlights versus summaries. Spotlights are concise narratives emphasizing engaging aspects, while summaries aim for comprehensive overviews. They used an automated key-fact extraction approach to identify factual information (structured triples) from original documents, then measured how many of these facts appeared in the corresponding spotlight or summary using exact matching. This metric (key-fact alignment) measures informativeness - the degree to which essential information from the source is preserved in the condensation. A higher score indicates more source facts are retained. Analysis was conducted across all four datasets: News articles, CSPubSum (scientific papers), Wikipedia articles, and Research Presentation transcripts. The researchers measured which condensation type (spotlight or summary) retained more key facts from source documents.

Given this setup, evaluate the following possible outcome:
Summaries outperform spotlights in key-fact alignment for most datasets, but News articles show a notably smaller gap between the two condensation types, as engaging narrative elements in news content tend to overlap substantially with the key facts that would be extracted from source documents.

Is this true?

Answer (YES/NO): NO